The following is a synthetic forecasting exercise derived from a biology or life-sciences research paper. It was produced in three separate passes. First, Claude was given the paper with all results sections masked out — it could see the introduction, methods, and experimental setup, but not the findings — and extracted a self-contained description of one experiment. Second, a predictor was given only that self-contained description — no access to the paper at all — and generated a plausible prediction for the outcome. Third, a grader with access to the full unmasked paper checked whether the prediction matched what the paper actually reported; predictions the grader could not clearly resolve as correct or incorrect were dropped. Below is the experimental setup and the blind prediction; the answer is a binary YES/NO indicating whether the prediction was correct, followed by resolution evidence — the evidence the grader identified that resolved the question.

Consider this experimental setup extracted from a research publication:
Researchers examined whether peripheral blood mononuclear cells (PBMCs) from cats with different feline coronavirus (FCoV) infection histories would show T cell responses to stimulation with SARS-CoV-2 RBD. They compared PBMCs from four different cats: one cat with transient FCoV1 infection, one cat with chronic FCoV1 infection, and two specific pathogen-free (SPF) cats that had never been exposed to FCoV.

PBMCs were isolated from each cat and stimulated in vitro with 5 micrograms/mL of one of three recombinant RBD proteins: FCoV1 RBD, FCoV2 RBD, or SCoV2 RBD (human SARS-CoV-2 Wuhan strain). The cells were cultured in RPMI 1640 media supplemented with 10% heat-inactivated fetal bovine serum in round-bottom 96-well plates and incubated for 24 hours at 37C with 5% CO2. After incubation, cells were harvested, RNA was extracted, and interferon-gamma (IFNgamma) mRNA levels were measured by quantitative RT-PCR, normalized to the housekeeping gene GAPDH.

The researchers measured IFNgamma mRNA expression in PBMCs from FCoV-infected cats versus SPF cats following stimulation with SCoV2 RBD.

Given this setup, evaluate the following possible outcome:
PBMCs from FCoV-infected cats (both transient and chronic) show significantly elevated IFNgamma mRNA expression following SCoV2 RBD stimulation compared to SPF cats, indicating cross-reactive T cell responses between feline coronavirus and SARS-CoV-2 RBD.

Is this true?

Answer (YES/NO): YES